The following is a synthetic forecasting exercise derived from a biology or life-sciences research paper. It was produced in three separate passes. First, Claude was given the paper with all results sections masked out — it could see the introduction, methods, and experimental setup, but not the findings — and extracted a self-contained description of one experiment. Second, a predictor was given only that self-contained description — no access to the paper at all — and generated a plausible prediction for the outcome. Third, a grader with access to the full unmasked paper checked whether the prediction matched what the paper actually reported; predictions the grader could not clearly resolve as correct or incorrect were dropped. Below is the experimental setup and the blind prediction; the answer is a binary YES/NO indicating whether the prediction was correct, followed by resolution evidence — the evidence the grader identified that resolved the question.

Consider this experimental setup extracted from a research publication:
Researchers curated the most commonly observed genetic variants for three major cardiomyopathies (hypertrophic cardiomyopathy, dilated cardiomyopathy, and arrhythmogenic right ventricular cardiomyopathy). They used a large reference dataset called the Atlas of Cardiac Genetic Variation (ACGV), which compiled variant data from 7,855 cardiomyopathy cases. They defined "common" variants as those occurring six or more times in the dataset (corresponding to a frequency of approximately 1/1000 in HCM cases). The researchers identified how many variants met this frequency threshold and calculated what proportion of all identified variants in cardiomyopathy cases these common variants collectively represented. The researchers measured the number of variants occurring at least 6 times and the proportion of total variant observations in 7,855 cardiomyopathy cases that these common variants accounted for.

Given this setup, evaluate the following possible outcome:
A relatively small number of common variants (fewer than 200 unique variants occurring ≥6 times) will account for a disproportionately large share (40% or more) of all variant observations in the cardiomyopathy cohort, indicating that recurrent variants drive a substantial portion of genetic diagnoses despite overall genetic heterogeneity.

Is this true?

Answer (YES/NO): NO